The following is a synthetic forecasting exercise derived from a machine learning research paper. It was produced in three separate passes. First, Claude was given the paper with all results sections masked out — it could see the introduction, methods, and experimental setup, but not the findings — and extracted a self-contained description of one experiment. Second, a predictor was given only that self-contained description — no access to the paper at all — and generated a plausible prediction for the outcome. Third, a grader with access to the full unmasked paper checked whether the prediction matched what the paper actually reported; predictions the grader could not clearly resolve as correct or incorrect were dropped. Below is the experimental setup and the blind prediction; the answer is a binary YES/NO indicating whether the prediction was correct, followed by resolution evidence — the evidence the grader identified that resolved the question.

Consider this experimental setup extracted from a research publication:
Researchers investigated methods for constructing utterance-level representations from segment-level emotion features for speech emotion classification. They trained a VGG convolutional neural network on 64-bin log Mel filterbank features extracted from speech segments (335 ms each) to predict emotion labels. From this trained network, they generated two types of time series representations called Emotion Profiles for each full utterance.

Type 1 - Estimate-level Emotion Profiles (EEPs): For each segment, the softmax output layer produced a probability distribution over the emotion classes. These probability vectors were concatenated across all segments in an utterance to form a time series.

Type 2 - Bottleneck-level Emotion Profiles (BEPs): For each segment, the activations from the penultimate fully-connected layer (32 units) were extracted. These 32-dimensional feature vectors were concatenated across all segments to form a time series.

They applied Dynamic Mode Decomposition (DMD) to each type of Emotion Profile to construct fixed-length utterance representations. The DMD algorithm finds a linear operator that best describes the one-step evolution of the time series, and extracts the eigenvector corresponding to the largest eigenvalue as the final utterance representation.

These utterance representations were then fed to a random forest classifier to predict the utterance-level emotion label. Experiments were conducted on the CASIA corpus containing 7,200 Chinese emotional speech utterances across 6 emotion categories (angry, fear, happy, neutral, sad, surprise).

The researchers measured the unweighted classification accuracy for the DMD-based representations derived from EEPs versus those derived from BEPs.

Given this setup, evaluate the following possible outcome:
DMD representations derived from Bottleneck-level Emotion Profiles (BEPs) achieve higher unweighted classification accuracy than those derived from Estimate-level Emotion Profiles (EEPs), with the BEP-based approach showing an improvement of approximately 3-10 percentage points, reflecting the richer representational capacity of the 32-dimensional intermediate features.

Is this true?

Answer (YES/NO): NO